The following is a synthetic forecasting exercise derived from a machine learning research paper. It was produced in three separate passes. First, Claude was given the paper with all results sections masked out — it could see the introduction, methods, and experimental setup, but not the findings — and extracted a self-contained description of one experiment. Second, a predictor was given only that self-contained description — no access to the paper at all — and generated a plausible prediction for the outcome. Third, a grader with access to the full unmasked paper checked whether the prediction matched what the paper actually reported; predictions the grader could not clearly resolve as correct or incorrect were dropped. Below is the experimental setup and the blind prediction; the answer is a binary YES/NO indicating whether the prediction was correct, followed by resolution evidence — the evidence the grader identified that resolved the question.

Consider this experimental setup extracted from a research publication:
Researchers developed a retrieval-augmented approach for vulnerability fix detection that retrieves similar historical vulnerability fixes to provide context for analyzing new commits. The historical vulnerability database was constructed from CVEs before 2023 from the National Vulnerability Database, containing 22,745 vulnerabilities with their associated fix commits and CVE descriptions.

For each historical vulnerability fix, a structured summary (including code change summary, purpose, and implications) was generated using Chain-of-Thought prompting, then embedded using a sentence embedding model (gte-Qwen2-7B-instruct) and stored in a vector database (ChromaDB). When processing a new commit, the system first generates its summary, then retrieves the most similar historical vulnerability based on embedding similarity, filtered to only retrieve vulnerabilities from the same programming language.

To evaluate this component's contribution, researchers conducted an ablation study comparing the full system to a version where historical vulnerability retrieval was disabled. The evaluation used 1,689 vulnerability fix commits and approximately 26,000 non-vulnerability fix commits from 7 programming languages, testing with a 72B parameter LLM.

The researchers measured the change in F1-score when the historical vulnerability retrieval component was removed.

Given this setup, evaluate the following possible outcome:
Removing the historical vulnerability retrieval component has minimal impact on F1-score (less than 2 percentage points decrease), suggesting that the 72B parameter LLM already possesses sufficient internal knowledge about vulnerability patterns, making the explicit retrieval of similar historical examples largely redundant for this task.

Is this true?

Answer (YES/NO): NO